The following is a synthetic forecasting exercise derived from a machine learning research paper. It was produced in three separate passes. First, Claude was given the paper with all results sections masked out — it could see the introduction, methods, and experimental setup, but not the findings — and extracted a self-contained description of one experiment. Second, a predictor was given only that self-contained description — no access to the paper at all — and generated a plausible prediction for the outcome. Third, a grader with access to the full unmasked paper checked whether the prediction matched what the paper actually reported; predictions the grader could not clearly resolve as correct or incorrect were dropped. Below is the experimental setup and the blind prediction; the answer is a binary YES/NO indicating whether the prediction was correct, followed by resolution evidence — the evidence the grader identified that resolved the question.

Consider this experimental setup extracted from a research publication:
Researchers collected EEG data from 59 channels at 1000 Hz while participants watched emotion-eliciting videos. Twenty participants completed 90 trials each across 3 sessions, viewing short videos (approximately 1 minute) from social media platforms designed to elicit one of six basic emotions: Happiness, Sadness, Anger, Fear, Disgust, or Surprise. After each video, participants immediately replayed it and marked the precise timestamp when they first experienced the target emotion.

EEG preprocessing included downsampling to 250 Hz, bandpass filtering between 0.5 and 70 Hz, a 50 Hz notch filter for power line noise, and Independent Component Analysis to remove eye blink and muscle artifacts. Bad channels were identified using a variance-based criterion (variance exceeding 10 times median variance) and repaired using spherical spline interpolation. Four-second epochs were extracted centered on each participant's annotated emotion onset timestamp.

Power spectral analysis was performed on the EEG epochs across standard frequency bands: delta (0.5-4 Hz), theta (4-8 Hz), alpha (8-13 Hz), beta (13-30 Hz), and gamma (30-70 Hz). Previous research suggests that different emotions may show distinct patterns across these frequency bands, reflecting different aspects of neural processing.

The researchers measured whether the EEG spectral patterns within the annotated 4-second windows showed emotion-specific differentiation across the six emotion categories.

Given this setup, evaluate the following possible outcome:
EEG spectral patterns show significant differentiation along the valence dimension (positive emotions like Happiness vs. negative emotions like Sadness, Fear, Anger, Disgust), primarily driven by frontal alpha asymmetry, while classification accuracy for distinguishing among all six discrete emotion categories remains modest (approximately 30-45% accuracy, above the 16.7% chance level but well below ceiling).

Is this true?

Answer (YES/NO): NO